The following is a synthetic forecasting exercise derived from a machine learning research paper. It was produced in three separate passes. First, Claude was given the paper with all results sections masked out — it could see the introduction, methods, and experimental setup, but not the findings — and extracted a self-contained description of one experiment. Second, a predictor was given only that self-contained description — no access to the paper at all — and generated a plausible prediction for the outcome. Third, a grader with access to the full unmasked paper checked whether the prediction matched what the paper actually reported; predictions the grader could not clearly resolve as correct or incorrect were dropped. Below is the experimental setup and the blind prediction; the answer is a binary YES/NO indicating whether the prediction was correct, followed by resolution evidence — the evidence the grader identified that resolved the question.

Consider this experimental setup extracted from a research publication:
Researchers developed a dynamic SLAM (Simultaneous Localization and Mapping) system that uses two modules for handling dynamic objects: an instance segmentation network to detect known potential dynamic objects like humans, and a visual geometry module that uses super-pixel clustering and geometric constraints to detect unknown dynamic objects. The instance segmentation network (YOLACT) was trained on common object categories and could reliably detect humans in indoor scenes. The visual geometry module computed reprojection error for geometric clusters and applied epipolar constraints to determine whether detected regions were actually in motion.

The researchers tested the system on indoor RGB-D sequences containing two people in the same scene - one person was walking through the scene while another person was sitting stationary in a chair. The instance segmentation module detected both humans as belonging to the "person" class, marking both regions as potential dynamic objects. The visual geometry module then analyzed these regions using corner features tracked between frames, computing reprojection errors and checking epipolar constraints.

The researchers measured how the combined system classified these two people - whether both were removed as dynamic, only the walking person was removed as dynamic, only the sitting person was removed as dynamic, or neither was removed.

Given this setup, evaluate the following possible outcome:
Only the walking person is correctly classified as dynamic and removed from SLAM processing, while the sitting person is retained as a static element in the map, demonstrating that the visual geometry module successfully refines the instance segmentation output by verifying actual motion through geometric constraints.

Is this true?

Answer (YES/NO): YES